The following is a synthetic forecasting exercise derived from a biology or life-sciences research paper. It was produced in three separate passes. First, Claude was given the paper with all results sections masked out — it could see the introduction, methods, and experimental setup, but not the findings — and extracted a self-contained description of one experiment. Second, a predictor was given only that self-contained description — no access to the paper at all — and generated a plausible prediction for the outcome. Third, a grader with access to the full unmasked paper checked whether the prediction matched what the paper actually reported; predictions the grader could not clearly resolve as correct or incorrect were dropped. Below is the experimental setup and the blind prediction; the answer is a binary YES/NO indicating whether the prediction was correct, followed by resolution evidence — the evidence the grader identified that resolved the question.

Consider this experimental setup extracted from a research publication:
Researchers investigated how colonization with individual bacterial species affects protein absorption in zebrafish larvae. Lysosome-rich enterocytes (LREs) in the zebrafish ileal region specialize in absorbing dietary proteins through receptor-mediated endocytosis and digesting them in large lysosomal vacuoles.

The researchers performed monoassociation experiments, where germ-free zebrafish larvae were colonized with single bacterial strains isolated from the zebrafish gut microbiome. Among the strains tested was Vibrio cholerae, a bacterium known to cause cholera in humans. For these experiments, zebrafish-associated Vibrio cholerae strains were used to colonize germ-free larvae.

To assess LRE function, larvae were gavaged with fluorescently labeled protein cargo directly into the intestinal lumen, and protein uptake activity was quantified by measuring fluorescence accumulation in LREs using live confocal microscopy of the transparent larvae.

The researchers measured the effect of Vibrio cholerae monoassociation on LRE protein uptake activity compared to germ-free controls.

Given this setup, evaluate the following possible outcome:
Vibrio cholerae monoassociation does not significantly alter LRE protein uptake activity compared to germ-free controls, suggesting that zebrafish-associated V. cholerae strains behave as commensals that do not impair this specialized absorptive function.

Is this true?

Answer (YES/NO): NO